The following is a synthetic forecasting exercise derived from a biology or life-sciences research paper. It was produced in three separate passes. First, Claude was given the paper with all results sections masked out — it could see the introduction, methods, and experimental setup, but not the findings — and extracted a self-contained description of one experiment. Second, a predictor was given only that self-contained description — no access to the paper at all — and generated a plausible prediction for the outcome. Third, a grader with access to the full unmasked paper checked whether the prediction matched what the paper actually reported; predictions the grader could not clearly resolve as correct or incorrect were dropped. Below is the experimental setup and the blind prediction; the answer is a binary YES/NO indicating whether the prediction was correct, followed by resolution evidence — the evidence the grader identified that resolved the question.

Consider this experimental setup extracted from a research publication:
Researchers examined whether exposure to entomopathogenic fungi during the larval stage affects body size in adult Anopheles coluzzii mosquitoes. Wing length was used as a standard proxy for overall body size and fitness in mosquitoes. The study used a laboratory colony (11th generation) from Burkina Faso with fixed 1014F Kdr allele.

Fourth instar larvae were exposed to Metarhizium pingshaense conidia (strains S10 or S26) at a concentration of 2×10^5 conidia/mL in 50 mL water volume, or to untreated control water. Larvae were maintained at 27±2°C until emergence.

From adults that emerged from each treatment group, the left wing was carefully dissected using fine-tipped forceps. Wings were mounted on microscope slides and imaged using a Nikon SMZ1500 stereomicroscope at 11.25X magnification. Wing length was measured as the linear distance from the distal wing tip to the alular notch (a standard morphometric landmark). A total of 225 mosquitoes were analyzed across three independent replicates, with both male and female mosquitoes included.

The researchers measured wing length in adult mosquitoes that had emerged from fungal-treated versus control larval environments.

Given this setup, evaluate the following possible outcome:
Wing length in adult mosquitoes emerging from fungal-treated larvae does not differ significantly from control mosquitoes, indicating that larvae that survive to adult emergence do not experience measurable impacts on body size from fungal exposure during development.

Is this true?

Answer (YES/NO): YES